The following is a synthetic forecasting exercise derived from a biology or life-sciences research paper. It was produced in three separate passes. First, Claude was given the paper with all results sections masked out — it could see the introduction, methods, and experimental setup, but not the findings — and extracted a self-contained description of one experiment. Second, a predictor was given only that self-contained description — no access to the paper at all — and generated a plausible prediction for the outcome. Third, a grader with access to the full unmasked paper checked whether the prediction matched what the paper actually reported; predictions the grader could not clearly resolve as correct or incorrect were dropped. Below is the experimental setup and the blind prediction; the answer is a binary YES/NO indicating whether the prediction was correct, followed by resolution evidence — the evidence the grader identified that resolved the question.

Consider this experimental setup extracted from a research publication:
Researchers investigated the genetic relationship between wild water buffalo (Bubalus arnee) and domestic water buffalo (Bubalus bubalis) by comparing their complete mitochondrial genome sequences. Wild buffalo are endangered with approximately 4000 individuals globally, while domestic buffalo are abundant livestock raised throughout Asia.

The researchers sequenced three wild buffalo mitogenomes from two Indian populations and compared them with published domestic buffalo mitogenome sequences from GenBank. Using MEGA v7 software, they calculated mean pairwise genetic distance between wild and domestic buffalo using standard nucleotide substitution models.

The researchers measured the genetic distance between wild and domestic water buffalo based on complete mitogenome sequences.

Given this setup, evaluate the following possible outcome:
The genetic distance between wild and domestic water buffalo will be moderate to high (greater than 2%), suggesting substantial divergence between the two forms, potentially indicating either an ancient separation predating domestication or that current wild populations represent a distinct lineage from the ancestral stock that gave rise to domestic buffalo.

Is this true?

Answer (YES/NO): YES